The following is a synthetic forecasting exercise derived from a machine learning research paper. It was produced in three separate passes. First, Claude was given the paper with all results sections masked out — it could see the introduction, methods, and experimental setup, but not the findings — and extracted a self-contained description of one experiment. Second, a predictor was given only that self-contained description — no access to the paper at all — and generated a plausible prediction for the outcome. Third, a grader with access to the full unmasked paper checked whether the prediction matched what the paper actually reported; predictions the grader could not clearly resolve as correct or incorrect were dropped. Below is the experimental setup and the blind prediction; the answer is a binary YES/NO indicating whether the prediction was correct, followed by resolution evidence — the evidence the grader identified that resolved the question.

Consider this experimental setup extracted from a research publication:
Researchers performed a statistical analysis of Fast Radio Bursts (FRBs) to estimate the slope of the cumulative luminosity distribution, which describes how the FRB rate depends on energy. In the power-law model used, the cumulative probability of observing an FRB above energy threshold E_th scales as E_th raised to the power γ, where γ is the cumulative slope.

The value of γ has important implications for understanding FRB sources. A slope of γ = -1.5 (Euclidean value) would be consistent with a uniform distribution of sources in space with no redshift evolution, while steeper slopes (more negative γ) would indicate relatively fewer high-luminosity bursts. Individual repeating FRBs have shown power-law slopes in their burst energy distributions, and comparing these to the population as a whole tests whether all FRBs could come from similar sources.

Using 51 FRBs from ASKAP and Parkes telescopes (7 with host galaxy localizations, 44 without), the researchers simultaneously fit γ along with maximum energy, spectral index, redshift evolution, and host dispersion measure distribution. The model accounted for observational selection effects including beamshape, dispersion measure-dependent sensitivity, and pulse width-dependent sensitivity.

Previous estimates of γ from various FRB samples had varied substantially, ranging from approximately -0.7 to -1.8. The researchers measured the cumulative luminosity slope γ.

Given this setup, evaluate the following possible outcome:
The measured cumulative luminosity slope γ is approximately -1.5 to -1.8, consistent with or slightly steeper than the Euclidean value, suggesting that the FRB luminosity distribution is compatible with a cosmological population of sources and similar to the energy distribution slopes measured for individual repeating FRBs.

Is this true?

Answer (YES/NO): NO